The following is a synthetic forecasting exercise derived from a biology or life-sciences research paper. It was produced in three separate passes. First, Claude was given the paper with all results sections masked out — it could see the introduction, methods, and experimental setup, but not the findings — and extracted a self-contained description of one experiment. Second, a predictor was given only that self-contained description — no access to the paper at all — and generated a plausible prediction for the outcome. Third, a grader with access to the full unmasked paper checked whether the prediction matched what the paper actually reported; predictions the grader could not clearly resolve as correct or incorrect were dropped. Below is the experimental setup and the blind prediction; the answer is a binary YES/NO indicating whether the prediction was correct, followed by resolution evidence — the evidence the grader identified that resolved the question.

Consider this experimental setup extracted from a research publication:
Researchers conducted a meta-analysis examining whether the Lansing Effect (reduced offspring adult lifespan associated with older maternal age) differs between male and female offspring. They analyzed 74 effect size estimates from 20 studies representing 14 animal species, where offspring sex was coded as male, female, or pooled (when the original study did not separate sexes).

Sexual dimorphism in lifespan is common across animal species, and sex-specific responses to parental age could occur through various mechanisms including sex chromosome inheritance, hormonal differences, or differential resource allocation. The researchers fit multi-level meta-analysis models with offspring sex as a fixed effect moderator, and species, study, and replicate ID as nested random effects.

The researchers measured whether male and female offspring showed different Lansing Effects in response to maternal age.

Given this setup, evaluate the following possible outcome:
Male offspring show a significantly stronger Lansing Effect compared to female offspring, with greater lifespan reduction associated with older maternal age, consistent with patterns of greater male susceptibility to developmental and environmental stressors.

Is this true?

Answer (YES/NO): NO